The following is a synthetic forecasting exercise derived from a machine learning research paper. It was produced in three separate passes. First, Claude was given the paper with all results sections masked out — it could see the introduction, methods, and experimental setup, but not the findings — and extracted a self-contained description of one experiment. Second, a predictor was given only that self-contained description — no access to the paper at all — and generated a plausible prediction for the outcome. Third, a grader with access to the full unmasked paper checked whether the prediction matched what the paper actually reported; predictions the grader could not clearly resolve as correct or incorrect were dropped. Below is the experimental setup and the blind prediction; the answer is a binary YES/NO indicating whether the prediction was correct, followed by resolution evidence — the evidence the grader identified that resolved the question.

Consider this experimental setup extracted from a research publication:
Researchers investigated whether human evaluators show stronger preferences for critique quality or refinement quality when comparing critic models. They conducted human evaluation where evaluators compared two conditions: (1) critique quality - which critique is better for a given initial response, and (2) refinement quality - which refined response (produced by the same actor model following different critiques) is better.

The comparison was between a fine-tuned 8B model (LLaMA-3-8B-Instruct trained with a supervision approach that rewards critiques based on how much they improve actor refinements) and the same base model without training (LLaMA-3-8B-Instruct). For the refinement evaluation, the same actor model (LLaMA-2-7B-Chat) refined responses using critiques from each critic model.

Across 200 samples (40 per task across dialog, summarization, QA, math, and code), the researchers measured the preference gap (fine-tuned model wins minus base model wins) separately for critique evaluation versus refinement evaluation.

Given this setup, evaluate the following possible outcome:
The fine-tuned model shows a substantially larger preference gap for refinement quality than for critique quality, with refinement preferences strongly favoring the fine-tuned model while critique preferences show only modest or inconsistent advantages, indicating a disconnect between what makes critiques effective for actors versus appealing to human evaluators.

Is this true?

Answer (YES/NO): NO